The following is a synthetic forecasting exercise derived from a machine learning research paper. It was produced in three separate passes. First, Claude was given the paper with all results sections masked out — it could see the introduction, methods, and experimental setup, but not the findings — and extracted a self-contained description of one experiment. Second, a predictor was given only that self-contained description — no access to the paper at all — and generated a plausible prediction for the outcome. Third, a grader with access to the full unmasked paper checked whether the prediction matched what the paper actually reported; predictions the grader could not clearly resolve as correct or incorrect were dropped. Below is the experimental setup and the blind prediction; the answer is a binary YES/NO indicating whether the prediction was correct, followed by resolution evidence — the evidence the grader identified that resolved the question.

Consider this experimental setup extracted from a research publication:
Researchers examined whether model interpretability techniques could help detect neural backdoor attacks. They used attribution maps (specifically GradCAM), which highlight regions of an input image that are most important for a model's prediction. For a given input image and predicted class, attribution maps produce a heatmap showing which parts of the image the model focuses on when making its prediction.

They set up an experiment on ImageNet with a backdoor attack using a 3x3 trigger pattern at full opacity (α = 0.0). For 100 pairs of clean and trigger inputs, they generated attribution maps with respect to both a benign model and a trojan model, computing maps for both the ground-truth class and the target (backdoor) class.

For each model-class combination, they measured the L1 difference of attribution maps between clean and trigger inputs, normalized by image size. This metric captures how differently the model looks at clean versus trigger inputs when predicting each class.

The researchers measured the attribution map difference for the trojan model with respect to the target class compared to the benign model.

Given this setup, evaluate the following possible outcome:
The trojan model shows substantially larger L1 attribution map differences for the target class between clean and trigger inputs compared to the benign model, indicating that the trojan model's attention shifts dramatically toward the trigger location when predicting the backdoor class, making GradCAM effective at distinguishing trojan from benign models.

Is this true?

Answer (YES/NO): YES